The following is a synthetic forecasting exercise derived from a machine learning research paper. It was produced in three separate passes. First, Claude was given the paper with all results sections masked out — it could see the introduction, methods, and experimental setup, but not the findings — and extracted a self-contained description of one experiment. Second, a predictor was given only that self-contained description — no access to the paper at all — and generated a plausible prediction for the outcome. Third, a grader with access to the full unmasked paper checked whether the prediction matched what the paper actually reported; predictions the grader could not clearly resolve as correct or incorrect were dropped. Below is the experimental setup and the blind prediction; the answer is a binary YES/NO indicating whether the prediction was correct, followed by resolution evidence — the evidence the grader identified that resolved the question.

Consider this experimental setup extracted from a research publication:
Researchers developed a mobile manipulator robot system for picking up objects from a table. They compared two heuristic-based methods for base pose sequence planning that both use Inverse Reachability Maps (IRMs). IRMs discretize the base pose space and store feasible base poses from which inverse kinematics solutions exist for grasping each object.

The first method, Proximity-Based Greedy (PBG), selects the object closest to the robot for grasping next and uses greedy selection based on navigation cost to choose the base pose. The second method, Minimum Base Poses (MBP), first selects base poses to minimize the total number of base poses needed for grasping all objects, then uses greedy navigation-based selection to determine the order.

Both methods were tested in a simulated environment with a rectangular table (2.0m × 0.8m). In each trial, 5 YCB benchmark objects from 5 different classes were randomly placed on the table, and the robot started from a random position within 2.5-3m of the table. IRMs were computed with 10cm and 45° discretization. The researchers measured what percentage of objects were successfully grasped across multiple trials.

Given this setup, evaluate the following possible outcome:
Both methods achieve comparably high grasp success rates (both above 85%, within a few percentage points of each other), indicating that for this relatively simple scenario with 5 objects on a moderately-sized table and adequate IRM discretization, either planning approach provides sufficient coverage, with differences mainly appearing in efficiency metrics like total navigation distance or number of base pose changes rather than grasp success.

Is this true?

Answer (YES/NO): NO